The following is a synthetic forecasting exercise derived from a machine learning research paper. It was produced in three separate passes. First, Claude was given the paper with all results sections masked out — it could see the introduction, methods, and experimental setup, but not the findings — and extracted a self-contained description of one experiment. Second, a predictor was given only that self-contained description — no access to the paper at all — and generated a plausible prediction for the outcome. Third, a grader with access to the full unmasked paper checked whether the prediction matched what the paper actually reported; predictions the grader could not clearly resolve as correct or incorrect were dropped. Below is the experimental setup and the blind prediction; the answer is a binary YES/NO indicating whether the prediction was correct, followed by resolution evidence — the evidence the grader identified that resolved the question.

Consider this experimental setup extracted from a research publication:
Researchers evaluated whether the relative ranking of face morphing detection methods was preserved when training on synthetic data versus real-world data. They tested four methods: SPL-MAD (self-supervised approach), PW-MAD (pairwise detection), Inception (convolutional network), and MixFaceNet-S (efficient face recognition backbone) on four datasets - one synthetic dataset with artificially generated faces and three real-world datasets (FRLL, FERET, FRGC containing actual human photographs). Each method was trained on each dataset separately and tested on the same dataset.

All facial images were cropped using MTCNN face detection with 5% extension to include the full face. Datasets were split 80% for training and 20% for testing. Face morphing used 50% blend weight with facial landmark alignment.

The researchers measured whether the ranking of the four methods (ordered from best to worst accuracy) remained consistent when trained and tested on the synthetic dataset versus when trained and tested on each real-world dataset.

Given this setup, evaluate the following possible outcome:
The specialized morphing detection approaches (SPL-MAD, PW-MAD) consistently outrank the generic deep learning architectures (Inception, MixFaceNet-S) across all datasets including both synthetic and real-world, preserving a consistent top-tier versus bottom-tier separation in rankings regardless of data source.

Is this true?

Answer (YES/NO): NO